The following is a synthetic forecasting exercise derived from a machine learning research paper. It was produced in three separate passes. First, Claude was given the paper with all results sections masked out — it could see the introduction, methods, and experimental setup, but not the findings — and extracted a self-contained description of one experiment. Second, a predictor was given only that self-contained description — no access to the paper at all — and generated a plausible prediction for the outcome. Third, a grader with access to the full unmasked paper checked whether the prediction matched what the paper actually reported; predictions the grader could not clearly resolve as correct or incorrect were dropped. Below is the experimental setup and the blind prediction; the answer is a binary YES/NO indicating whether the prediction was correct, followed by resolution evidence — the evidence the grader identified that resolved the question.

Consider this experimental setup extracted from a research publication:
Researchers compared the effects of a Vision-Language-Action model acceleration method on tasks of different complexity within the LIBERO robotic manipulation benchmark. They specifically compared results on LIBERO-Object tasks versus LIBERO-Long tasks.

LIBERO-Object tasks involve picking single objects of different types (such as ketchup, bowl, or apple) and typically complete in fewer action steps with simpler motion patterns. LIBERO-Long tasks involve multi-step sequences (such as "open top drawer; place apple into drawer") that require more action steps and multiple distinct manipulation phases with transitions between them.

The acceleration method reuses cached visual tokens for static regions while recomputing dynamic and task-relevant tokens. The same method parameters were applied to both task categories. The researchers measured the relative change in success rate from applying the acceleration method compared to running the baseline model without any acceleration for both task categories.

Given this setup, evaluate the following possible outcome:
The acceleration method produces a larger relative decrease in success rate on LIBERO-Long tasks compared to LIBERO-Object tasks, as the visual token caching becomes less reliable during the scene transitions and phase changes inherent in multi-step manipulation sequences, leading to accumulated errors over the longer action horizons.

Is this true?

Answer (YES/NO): NO